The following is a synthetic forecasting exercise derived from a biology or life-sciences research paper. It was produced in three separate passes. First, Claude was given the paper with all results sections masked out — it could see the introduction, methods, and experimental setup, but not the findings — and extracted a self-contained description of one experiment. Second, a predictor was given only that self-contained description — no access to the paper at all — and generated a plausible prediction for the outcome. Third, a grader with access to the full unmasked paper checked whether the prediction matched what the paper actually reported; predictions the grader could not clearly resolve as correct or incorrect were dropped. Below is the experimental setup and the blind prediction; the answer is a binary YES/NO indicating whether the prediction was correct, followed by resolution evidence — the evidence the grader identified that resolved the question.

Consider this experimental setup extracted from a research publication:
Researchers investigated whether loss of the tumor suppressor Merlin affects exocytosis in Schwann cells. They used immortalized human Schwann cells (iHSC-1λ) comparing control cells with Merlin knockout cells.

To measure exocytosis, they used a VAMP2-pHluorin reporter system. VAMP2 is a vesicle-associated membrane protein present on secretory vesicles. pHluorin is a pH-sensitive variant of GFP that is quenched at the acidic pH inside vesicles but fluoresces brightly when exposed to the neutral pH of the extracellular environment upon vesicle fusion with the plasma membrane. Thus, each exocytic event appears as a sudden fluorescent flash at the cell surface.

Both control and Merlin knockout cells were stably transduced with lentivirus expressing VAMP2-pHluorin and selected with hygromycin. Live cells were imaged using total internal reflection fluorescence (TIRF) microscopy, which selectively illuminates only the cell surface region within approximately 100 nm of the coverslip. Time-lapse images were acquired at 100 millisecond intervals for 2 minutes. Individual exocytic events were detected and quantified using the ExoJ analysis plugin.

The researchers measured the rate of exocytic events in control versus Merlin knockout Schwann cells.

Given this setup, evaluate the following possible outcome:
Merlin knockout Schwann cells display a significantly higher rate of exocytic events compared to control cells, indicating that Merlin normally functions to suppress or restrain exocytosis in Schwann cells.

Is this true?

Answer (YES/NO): NO